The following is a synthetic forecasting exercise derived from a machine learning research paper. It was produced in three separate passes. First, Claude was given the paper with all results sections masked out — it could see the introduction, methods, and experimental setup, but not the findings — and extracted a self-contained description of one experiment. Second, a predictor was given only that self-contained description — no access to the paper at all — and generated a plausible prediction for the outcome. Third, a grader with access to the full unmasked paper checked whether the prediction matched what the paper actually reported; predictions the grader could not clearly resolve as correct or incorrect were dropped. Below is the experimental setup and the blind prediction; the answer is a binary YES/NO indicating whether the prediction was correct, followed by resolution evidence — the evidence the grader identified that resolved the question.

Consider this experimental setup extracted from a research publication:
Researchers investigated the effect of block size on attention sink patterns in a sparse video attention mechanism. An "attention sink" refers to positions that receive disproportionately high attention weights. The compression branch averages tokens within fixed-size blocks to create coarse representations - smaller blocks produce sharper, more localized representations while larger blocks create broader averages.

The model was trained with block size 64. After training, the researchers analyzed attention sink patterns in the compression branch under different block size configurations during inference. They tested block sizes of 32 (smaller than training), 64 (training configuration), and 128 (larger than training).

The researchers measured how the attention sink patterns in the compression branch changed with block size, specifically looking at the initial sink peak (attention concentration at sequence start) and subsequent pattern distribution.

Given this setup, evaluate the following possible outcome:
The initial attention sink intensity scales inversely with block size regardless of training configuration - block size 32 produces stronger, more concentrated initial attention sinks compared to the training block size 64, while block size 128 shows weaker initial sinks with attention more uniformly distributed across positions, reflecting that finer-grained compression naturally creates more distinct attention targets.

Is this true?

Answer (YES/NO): YES